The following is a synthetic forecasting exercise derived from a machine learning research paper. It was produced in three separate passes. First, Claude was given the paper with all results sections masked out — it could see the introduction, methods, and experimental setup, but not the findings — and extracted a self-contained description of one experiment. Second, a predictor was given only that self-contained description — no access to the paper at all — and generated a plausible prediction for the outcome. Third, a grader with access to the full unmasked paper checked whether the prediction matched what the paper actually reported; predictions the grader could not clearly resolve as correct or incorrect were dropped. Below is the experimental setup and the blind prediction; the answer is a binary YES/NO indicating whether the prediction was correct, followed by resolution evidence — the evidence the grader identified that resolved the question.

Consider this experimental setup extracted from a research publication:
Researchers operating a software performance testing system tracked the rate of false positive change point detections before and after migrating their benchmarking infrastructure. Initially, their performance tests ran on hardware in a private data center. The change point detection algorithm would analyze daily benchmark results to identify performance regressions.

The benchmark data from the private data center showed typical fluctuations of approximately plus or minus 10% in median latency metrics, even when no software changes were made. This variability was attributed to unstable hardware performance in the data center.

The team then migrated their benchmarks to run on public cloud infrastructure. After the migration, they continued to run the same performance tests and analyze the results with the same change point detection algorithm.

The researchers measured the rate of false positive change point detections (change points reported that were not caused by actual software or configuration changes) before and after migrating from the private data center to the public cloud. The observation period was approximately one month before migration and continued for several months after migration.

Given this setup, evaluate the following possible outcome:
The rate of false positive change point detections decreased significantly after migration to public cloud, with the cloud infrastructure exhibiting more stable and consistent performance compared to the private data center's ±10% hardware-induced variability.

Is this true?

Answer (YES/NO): YES